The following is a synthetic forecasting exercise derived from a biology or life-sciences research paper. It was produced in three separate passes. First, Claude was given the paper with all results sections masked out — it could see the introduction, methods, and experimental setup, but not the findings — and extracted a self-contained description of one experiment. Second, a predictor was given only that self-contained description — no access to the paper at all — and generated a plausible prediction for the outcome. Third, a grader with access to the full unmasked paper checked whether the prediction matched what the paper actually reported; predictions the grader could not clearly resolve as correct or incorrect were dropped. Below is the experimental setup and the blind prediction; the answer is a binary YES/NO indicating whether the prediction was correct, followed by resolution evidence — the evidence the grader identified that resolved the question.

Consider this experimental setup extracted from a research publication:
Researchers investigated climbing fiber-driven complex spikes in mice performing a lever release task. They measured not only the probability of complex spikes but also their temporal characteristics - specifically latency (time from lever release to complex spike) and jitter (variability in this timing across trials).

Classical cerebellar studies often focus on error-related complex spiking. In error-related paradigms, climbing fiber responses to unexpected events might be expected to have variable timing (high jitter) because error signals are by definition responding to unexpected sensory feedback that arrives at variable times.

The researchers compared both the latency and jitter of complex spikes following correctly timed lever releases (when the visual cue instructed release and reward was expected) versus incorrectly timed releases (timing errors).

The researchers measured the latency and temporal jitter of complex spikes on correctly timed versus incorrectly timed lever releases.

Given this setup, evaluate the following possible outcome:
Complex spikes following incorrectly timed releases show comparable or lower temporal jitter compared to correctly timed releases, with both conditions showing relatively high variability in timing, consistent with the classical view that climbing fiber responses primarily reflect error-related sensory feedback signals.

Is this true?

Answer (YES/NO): NO